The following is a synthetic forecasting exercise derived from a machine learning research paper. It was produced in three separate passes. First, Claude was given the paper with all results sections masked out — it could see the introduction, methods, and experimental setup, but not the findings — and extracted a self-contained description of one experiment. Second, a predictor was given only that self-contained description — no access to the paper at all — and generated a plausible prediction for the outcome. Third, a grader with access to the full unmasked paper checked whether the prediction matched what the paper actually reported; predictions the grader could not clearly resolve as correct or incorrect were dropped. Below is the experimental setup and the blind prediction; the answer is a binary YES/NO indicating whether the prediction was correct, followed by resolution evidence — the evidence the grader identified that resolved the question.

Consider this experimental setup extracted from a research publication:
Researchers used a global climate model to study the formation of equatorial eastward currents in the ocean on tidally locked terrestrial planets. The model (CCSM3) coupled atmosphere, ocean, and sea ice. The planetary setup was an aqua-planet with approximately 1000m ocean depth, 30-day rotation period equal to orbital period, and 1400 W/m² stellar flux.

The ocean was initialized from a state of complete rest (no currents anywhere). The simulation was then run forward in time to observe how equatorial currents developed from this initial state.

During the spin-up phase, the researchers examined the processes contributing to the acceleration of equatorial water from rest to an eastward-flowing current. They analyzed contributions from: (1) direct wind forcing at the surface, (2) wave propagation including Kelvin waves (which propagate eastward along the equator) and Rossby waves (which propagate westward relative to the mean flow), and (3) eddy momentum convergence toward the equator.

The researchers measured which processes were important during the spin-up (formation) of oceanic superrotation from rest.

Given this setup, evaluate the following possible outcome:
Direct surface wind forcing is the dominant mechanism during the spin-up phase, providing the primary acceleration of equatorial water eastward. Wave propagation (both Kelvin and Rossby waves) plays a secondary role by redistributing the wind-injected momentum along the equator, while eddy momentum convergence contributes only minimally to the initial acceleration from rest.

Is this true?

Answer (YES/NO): NO